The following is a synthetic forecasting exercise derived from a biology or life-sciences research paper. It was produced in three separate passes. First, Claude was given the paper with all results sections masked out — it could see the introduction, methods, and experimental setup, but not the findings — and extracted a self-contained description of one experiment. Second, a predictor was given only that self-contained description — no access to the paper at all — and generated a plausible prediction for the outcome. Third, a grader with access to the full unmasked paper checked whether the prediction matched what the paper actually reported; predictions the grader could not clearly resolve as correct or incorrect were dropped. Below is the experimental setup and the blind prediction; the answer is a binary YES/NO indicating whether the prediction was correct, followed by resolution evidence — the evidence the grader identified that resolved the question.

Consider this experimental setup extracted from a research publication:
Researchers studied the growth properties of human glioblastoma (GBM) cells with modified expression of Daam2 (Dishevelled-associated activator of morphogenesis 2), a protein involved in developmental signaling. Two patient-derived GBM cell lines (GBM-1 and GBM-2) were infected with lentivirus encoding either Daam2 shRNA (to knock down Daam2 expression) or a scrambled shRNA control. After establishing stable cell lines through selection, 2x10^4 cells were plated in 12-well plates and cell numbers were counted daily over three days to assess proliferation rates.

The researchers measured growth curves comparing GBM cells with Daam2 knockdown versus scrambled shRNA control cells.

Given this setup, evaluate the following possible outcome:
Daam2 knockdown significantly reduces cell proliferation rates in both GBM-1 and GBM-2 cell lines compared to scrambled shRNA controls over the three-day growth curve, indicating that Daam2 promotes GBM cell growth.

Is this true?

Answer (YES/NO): NO